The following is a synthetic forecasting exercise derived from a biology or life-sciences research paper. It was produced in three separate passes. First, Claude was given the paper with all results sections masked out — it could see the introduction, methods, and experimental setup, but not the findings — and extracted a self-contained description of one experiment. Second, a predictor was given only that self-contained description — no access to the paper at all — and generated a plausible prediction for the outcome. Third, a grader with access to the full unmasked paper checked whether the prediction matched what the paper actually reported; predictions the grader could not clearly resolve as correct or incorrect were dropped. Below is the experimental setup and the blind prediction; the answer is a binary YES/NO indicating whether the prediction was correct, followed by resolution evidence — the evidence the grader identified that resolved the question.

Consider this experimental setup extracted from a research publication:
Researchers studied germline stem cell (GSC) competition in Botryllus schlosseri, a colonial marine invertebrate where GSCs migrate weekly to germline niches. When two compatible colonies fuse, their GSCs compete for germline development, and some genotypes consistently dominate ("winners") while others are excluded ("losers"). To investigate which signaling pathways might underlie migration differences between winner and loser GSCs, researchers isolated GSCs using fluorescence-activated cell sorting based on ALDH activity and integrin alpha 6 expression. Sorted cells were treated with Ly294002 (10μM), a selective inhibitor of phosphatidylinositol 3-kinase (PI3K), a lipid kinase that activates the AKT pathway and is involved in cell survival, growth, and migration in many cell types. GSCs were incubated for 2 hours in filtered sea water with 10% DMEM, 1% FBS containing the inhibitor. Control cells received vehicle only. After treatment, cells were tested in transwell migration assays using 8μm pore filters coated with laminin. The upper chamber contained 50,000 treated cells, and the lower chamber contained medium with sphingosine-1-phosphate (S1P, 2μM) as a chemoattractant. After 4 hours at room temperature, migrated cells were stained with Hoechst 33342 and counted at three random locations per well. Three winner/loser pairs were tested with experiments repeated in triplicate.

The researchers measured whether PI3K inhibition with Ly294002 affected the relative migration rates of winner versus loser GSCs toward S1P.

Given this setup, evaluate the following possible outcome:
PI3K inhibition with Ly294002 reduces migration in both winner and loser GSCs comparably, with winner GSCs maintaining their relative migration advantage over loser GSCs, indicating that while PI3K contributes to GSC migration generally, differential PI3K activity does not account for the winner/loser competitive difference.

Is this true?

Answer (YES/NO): NO